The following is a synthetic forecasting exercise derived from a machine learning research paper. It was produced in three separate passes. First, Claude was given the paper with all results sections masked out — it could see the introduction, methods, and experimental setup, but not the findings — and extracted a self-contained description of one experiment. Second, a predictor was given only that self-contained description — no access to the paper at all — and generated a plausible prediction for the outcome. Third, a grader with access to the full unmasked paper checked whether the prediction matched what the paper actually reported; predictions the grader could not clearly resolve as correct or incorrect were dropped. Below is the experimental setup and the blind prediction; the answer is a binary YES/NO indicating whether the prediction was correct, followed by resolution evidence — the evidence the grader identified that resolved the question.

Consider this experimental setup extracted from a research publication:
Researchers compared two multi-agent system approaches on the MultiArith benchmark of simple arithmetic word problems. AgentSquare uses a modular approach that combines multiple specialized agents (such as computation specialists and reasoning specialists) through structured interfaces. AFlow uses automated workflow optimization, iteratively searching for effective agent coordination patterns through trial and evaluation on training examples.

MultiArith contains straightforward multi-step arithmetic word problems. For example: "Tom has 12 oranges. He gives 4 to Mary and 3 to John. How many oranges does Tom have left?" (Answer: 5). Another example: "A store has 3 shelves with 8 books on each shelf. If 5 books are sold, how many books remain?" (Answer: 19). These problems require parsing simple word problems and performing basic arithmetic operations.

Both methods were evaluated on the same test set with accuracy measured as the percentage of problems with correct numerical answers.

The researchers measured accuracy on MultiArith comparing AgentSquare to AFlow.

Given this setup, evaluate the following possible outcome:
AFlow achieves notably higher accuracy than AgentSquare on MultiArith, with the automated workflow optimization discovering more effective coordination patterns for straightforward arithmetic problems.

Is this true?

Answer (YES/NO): NO